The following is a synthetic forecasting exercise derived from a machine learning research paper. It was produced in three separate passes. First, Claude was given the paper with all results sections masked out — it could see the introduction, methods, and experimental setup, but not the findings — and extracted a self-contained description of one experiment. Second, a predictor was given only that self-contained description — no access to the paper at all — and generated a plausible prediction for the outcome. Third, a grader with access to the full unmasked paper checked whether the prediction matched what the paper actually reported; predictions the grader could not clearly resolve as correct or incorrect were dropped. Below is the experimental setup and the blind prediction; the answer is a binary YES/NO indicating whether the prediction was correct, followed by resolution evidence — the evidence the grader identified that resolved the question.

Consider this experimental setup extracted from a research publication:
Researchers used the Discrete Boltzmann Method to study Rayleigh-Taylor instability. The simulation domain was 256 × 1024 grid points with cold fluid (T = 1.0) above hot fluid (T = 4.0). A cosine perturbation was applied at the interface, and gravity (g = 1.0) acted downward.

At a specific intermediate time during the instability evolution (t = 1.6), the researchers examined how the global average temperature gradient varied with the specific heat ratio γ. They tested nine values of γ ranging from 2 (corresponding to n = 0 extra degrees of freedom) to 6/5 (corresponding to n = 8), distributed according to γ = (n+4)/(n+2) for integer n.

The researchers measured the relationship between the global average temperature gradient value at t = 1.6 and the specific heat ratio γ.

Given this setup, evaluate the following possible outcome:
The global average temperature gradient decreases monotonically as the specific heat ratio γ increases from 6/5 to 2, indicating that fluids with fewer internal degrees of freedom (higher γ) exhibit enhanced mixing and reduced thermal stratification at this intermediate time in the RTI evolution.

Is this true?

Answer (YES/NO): YES